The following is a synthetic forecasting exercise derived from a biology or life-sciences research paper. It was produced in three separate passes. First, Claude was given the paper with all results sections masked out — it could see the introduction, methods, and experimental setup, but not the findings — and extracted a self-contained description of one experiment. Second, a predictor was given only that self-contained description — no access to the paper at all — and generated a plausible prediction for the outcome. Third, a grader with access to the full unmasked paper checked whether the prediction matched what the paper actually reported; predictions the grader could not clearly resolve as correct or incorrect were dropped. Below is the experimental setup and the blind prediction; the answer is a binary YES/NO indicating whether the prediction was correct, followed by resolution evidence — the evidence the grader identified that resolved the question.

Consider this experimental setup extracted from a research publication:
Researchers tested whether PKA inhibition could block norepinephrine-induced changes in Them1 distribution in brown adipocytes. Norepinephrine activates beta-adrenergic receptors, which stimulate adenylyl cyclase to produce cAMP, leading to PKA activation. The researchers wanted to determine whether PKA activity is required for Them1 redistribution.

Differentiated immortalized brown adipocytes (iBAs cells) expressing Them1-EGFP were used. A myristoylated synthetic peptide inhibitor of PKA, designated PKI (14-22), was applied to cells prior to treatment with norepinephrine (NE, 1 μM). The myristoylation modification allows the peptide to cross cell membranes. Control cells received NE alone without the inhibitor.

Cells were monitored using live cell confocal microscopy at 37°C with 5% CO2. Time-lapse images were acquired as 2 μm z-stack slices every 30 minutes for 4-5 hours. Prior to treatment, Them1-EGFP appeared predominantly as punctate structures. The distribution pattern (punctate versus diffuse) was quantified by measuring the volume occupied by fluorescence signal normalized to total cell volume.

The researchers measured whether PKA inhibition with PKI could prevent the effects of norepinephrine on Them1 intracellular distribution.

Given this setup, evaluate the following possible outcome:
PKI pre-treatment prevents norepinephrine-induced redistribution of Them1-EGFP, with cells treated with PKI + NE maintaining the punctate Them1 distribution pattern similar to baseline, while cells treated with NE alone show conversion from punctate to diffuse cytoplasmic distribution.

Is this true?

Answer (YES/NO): YES